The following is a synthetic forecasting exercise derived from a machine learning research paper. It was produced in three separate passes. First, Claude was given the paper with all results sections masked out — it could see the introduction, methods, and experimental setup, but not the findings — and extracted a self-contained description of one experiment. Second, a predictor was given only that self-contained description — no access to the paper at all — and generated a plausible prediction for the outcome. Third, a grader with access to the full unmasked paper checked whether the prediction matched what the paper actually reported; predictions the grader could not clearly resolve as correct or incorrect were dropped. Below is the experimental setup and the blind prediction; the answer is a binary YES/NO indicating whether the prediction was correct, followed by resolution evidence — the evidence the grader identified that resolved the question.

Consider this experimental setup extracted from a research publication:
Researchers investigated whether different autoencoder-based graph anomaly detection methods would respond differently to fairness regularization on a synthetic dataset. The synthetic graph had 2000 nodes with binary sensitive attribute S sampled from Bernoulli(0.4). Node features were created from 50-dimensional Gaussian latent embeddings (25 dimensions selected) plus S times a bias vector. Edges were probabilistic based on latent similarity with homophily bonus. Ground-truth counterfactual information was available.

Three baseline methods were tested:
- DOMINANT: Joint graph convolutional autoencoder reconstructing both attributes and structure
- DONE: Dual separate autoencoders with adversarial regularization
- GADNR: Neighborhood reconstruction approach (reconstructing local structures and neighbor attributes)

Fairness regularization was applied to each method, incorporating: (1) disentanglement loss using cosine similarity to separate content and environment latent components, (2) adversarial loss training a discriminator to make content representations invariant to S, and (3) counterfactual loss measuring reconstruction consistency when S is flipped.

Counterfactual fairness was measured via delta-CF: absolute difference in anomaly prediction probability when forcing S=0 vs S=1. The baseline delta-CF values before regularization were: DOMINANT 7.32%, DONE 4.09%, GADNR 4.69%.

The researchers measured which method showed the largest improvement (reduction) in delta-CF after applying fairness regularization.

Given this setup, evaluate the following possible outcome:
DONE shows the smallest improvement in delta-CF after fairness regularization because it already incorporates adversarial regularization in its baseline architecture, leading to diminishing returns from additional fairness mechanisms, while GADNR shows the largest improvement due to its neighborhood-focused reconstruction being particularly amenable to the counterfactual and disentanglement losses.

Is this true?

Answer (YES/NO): NO